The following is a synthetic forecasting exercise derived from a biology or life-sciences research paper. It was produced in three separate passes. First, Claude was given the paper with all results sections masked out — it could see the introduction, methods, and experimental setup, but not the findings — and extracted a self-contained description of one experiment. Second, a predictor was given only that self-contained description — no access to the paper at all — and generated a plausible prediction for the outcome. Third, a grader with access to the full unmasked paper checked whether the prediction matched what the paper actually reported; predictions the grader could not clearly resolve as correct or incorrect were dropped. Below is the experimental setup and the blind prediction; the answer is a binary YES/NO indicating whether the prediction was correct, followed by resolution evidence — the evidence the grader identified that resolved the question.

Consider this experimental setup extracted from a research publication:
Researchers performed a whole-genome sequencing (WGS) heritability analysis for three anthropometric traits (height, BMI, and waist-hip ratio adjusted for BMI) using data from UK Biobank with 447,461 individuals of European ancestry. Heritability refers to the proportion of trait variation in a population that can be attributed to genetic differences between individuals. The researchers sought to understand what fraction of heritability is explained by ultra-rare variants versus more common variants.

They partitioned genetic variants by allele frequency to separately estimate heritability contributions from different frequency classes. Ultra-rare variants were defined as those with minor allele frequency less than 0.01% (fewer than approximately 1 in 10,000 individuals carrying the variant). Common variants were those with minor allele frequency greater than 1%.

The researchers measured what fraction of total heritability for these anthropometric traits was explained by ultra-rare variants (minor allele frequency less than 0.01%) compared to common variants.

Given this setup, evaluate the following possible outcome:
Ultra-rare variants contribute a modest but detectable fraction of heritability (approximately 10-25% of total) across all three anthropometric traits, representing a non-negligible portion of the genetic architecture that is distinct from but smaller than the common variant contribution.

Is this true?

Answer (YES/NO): NO